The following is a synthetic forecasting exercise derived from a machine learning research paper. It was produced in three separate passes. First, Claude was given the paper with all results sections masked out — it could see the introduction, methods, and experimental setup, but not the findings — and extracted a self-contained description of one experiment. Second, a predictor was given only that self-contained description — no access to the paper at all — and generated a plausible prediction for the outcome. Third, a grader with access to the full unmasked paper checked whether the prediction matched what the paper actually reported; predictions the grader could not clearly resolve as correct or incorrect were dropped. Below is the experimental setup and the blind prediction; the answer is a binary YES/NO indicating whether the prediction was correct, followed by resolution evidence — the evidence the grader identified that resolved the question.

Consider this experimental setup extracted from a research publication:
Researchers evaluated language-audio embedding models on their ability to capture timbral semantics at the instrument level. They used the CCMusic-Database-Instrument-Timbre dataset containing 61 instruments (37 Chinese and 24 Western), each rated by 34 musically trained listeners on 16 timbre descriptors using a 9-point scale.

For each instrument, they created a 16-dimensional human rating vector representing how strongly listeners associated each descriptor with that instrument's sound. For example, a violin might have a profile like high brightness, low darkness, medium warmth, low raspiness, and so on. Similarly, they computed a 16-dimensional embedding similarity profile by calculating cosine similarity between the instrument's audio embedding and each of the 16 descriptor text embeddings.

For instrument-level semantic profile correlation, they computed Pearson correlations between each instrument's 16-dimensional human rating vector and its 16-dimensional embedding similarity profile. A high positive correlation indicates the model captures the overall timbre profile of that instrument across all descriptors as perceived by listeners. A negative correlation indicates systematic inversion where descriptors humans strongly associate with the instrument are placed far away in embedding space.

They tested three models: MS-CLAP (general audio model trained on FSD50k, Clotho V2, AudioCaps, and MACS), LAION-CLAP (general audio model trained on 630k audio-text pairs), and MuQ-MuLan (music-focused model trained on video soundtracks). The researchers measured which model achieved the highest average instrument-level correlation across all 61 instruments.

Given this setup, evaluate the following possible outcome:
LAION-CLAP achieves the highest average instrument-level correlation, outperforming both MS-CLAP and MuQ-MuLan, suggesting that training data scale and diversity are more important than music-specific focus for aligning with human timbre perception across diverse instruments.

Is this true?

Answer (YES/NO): NO